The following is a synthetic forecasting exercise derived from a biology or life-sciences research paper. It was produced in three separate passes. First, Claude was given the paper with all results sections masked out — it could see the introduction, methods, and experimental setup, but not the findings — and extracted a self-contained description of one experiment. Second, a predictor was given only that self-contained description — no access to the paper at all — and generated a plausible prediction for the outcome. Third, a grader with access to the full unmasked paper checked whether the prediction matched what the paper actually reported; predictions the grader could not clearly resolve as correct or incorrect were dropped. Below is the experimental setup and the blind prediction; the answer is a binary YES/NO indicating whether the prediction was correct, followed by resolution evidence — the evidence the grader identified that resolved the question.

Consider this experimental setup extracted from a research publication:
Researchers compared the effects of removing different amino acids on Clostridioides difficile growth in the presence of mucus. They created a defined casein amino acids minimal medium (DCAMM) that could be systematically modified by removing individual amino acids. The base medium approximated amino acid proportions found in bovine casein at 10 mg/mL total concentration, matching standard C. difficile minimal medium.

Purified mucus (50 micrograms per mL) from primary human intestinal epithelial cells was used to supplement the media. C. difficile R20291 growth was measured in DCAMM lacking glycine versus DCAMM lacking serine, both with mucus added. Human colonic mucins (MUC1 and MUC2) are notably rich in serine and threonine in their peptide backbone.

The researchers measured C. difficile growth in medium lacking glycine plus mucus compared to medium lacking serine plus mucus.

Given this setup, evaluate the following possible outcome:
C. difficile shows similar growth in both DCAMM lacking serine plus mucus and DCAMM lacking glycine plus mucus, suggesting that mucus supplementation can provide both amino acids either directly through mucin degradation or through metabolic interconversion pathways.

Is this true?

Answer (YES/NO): YES